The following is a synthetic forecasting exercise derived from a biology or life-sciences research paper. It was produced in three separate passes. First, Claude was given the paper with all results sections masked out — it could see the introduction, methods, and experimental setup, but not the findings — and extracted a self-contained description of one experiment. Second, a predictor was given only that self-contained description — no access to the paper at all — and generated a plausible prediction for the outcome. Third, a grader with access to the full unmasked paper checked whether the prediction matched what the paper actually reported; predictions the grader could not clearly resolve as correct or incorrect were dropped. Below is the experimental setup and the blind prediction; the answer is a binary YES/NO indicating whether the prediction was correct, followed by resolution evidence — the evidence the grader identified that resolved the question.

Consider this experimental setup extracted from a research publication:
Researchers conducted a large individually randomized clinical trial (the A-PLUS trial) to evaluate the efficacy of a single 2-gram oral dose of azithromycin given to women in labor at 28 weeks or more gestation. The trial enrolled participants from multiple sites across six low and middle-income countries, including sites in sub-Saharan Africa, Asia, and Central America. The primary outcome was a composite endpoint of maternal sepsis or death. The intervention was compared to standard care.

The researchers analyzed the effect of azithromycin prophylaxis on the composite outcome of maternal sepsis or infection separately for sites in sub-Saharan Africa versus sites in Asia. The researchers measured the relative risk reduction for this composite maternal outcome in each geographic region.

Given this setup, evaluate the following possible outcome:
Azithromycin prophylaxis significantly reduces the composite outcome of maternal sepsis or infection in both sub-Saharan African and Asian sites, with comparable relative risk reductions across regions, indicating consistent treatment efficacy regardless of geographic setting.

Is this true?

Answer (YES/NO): NO